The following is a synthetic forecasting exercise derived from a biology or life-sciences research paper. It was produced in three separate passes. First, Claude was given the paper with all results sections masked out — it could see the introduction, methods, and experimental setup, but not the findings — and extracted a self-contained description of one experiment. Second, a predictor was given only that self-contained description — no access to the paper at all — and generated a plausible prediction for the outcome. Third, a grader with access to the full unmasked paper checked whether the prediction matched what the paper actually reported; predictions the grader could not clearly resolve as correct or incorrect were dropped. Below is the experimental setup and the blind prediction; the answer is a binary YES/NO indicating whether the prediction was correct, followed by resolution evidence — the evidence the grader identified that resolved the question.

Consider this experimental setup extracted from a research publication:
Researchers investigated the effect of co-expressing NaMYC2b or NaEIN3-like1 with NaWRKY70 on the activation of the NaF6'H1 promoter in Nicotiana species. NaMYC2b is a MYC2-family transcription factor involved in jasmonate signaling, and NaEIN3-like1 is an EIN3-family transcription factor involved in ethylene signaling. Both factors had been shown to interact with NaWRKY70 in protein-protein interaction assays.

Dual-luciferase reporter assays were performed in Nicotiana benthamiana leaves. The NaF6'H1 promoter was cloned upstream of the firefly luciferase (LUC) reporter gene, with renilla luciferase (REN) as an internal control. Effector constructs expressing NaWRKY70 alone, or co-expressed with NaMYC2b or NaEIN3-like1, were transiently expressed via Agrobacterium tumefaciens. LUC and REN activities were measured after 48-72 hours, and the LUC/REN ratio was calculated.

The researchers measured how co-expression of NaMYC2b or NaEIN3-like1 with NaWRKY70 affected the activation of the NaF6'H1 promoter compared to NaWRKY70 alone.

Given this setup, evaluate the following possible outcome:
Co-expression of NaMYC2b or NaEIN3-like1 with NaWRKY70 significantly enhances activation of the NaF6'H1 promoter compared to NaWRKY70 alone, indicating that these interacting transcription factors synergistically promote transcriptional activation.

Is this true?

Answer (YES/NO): YES